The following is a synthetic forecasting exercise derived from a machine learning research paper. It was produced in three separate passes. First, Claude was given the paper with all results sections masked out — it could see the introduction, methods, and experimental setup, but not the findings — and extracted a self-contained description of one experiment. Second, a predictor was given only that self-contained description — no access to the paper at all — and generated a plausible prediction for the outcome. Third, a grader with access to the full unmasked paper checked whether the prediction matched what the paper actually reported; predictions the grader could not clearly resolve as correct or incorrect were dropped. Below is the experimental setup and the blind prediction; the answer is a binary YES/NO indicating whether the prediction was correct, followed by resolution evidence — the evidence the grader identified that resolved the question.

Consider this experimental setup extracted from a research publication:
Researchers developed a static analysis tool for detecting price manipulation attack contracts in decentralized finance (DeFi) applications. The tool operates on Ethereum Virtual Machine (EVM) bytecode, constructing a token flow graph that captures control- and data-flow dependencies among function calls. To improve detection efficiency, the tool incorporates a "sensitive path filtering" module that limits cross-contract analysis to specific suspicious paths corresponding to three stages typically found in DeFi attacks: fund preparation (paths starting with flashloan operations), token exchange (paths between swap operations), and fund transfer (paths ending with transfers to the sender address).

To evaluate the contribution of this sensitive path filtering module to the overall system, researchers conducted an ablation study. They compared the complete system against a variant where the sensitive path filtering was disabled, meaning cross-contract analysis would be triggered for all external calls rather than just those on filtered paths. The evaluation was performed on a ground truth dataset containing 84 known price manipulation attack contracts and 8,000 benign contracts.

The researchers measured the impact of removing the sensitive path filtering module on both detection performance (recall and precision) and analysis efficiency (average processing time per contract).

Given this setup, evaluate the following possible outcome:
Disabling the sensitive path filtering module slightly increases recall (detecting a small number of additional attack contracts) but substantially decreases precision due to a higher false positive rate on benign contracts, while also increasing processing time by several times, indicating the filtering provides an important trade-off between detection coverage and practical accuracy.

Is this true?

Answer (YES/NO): NO